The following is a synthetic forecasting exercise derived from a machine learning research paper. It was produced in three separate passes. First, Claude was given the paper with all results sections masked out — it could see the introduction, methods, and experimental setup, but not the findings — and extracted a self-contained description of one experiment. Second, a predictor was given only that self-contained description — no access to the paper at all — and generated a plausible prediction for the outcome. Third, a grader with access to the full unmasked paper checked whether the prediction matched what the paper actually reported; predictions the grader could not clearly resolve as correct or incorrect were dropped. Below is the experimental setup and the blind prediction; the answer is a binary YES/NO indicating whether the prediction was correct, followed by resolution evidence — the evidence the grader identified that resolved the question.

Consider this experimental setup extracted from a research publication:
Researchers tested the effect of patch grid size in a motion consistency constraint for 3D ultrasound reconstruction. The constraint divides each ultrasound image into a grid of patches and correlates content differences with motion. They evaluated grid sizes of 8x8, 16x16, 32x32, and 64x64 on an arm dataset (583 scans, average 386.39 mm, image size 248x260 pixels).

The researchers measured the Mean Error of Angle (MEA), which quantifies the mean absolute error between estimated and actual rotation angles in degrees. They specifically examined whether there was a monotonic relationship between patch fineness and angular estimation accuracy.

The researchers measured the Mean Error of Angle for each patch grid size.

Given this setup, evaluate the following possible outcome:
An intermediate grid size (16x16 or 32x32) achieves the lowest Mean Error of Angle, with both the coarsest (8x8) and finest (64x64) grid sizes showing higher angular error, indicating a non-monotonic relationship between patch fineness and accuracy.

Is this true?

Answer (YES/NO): YES